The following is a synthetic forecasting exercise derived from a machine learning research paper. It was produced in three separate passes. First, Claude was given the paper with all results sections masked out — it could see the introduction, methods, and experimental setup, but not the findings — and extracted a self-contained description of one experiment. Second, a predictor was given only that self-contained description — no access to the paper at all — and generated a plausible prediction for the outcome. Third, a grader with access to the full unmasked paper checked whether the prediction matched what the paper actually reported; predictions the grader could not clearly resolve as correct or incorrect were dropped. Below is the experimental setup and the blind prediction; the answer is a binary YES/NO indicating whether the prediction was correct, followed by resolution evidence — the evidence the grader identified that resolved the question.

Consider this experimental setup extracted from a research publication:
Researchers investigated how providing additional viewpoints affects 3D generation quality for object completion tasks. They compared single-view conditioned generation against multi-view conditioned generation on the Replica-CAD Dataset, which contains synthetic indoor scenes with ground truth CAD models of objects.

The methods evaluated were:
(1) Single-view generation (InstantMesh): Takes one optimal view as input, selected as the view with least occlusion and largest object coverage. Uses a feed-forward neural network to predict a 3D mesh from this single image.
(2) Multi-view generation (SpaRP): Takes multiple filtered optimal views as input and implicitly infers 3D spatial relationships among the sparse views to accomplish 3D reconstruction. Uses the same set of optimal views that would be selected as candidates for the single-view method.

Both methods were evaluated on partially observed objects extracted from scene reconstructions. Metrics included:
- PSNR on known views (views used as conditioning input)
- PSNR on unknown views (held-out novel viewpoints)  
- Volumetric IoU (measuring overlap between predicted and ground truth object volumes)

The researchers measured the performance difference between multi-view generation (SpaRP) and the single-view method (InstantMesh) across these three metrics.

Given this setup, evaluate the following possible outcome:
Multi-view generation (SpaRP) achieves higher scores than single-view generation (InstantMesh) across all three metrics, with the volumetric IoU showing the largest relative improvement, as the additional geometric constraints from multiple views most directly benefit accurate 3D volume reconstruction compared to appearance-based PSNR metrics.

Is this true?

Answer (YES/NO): NO